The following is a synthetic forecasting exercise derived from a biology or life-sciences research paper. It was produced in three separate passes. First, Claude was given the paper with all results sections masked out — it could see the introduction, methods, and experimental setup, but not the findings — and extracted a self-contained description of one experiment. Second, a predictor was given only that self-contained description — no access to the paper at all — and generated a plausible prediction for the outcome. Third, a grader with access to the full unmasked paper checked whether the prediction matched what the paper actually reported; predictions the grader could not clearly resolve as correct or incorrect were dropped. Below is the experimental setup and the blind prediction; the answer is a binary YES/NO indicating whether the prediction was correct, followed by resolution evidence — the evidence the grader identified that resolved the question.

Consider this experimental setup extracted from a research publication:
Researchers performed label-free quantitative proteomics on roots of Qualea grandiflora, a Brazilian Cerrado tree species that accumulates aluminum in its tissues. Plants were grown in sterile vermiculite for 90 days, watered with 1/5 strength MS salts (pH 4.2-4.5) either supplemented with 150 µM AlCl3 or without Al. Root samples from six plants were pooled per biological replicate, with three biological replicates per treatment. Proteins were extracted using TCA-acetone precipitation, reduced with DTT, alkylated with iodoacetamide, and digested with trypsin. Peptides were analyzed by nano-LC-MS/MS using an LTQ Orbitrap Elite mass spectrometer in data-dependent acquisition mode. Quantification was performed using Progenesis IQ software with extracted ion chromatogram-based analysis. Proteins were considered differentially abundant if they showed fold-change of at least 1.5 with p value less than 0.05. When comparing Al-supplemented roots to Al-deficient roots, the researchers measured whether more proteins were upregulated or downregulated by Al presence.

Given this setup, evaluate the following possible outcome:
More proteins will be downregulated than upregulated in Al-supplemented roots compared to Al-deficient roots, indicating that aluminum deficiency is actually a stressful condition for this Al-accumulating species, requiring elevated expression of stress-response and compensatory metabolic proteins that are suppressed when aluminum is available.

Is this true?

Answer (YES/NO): NO